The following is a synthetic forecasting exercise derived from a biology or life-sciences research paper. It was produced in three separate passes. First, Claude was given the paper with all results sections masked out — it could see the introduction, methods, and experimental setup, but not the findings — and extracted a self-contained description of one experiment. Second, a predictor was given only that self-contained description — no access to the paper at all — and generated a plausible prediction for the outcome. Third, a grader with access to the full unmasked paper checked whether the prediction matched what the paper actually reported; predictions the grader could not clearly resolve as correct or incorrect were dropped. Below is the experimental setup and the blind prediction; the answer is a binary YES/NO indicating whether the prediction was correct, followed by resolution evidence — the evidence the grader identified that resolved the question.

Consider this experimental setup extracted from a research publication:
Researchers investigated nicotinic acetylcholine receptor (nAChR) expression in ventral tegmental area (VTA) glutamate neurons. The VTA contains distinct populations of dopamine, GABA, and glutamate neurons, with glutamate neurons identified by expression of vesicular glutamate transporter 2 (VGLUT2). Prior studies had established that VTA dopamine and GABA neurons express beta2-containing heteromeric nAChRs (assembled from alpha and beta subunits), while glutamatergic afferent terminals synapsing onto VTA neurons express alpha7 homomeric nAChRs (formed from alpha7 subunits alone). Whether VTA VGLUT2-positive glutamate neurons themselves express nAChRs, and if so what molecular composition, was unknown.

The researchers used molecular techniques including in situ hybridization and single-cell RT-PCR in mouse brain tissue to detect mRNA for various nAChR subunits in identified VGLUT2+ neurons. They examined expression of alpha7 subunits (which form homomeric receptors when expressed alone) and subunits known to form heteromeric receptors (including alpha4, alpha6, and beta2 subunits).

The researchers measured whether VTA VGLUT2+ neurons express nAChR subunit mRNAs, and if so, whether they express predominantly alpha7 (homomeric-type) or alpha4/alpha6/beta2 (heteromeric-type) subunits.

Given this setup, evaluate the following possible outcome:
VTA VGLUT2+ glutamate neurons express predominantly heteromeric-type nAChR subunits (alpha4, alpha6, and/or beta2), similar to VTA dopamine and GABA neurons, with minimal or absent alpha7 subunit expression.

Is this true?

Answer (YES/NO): YES